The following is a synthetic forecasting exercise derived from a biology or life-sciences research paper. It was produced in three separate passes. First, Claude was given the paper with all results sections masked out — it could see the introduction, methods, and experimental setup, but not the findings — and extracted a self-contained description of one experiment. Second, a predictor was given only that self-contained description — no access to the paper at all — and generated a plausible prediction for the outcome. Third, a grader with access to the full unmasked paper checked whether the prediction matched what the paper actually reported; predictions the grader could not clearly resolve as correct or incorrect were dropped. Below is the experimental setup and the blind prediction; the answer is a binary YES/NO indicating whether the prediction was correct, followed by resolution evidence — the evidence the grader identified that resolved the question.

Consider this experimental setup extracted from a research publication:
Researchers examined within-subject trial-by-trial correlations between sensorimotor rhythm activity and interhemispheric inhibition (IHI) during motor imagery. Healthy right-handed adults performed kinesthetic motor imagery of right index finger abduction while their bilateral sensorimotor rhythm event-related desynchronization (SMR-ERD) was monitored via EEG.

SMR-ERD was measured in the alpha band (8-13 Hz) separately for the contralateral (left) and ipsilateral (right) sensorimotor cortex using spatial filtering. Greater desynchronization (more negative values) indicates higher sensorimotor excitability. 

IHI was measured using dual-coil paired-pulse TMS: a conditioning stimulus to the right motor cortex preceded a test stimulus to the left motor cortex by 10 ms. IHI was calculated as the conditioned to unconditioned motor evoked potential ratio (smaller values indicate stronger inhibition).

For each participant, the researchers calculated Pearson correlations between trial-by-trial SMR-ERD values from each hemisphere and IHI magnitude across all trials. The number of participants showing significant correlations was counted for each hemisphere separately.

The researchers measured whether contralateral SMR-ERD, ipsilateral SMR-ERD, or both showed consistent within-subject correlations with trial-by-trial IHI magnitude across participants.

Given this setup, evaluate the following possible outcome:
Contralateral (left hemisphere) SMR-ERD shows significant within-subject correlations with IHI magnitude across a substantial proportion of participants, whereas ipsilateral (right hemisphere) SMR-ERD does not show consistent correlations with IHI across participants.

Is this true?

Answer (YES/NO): NO